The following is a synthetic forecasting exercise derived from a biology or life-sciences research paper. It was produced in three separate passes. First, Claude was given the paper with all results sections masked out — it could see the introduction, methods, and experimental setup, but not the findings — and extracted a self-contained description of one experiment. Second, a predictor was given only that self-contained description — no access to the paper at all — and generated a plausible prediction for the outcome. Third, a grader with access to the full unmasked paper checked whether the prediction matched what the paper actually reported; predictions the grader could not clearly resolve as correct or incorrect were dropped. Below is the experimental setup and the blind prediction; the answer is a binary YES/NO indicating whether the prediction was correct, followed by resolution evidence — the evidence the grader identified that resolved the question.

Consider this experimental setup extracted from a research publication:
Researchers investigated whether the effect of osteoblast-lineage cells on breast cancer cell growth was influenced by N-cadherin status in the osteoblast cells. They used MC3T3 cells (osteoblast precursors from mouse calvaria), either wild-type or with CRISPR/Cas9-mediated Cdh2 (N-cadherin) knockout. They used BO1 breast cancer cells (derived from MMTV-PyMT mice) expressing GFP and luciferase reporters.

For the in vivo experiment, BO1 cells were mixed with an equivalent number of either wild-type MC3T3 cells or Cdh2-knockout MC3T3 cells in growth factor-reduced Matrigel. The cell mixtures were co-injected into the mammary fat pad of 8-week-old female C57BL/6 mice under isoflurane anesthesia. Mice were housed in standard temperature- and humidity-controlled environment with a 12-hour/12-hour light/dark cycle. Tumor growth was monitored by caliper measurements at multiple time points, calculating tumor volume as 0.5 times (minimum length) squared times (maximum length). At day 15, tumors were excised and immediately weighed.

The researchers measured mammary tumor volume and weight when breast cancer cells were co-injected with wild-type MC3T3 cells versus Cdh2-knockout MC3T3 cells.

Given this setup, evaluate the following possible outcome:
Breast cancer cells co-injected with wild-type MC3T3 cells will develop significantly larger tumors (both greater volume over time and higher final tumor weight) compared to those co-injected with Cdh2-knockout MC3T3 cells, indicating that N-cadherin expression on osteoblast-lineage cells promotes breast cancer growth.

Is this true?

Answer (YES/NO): NO